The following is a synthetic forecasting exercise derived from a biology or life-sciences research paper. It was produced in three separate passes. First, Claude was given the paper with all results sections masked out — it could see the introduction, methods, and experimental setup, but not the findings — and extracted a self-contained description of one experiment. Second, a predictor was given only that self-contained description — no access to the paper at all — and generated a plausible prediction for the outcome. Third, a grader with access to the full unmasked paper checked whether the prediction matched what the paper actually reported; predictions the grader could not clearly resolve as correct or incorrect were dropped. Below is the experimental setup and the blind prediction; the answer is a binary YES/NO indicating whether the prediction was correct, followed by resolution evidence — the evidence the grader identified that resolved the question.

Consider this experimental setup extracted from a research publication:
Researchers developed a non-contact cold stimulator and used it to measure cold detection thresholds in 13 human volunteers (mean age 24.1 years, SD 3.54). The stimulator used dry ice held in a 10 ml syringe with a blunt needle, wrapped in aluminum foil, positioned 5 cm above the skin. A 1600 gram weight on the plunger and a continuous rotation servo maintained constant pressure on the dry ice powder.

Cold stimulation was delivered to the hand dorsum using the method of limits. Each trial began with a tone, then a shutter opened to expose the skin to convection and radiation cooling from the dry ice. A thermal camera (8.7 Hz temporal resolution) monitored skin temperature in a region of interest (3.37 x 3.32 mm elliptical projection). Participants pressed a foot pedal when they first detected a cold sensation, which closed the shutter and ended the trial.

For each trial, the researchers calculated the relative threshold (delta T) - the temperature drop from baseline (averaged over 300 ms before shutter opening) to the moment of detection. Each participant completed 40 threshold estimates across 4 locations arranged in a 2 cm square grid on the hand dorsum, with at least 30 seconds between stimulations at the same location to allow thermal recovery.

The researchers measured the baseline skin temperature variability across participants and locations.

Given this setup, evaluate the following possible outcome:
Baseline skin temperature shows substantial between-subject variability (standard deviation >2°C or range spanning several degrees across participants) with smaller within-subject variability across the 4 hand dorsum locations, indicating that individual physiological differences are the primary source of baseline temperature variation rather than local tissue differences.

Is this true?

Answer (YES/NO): NO